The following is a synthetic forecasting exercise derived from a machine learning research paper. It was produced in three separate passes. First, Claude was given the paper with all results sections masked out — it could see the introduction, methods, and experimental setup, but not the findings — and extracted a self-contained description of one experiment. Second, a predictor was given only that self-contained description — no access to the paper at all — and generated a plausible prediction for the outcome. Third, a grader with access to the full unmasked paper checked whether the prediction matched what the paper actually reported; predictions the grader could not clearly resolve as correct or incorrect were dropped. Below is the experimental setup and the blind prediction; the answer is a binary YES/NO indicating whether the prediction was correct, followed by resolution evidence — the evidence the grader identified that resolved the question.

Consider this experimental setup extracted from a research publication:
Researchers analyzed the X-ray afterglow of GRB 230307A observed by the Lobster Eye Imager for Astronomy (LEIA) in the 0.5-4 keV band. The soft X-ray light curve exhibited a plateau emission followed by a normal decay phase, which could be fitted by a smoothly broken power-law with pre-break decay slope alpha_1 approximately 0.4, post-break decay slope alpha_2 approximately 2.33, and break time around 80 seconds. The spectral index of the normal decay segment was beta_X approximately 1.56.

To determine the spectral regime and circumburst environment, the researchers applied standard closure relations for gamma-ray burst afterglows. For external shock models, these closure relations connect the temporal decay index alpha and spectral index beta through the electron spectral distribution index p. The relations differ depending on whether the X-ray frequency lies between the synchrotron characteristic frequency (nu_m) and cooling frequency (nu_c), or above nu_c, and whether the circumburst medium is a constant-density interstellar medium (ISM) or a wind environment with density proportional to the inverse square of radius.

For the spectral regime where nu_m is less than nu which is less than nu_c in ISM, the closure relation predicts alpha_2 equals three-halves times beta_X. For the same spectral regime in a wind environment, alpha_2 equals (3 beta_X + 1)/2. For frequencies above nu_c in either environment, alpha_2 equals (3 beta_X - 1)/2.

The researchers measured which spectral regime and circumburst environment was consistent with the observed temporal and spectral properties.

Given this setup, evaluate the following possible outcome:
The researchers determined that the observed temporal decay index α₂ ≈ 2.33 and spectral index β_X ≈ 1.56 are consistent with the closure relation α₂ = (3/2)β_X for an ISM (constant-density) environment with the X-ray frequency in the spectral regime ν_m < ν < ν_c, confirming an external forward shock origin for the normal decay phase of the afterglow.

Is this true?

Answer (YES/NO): YES